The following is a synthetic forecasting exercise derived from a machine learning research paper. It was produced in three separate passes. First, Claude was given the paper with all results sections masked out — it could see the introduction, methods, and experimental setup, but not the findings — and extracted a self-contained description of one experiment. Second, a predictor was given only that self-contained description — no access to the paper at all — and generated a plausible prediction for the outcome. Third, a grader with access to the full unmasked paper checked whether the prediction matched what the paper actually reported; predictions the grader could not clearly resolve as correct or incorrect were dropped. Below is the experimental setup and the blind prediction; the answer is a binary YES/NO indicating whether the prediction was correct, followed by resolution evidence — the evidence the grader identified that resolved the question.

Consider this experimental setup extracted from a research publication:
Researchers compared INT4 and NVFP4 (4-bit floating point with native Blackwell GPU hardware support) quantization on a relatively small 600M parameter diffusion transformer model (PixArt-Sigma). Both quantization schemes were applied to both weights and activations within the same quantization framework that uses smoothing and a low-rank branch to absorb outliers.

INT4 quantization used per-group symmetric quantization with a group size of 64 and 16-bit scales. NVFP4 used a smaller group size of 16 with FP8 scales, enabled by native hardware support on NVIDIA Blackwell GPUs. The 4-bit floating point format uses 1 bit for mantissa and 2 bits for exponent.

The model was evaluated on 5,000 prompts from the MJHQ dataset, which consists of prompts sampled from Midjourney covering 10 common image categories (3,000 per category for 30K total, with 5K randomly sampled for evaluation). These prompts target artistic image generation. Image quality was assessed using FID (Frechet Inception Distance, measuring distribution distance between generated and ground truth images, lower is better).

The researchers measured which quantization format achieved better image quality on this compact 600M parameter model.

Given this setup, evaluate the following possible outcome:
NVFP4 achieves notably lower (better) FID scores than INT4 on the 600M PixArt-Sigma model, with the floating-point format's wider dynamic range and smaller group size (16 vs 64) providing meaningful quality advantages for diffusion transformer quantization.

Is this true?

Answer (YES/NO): YES